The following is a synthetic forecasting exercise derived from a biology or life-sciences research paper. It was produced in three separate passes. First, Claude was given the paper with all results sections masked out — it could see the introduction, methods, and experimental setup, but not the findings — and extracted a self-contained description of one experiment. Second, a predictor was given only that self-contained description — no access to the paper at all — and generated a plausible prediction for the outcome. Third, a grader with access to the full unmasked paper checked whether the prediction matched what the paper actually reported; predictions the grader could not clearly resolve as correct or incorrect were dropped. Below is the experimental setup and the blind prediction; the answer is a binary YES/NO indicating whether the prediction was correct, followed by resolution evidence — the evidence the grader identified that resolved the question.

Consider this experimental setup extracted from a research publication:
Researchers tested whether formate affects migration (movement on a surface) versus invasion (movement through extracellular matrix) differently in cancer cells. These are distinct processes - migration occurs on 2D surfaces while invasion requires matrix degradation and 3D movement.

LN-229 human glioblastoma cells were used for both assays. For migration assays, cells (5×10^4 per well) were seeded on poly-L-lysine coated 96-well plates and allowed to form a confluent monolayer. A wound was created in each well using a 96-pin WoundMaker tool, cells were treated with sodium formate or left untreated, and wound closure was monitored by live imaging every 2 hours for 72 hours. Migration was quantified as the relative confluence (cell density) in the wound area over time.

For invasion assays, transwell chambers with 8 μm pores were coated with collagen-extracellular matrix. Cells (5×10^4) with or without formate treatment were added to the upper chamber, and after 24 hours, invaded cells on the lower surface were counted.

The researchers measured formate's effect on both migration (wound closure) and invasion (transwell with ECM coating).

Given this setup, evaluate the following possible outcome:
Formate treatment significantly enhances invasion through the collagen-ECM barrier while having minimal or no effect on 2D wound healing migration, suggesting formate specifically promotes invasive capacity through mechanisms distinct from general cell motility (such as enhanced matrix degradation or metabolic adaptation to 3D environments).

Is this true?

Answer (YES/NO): YES